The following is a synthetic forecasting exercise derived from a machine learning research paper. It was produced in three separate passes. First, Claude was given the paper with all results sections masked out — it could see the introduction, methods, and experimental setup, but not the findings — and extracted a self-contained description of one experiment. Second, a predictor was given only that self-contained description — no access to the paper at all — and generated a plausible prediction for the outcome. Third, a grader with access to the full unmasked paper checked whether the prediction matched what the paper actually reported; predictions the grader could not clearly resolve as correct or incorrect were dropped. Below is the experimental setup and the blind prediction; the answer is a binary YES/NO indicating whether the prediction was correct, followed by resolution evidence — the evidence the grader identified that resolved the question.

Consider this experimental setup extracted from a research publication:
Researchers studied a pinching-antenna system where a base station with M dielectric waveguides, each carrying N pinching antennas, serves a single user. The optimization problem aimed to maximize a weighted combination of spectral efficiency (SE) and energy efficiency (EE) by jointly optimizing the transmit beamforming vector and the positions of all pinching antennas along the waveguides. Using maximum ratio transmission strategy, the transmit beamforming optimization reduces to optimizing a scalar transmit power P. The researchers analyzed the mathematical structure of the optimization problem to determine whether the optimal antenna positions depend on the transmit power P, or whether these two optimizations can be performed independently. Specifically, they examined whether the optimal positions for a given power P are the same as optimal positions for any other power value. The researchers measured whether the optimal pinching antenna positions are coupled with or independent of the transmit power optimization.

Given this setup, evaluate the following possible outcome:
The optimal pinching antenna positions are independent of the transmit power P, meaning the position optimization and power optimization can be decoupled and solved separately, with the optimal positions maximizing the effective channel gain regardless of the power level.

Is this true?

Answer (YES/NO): YES